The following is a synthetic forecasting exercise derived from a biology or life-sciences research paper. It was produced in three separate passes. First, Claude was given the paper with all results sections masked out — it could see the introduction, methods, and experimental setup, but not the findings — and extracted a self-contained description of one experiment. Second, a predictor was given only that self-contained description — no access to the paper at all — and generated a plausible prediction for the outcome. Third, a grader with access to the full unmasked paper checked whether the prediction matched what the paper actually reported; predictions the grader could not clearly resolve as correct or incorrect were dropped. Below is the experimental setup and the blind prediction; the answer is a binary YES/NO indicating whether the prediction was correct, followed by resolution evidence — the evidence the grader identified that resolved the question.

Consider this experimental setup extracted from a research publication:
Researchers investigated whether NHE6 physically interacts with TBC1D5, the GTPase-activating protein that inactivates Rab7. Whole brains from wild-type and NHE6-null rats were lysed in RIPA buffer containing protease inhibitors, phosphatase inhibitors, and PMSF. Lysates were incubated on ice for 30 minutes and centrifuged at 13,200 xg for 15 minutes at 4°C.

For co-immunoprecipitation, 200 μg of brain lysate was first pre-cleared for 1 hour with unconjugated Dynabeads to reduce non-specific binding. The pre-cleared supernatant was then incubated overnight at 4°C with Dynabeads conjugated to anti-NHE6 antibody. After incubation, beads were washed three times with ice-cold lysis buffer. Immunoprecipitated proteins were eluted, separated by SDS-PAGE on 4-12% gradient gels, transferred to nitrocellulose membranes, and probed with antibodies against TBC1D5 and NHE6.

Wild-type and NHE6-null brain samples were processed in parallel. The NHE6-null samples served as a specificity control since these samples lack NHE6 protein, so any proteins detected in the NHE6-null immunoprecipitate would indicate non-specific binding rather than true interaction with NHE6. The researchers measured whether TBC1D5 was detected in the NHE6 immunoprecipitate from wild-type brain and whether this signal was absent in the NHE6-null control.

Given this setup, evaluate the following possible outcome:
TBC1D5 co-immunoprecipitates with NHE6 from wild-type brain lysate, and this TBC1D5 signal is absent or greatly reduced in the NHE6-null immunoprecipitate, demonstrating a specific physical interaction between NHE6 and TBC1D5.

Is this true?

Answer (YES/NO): YES